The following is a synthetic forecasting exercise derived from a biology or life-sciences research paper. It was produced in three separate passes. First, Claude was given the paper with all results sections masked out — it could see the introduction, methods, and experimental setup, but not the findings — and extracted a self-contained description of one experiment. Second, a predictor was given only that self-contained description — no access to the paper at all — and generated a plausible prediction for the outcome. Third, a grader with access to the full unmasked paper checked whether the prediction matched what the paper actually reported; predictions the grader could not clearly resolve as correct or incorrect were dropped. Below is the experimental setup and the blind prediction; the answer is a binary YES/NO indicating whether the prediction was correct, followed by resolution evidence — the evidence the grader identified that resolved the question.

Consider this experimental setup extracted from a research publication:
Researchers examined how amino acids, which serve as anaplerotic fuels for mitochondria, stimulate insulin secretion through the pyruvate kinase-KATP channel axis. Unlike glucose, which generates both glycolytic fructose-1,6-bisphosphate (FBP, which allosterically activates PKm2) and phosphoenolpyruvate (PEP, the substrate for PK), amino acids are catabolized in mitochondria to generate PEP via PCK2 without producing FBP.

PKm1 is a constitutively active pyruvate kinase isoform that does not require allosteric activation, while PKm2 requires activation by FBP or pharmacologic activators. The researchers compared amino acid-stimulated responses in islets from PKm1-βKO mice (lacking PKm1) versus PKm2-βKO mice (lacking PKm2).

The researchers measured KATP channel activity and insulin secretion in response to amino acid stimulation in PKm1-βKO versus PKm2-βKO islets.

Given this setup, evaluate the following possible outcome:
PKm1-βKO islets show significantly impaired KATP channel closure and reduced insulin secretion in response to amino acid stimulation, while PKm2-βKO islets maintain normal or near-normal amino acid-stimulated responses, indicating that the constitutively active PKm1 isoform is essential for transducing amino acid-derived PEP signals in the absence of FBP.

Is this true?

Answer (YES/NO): NO